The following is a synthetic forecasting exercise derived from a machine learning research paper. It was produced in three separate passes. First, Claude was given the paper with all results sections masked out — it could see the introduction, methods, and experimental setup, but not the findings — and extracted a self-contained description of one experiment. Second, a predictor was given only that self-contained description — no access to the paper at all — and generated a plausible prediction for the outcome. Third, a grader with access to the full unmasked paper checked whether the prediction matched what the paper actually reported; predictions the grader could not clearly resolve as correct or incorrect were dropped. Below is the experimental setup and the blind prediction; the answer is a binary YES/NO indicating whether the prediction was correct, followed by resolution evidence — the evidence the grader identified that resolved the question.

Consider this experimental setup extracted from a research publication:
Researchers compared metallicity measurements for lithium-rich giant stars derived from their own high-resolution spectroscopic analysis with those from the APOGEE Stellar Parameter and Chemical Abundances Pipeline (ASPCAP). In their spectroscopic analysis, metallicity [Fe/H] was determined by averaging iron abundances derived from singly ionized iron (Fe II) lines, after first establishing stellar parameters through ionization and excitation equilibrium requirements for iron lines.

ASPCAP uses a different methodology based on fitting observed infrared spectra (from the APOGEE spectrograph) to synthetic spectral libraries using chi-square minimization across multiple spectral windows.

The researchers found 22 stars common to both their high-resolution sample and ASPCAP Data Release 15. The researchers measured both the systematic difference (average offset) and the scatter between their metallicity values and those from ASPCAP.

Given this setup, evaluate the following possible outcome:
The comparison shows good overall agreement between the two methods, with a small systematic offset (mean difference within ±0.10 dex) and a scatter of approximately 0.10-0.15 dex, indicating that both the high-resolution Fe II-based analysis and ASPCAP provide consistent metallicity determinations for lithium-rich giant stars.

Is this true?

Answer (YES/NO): NO